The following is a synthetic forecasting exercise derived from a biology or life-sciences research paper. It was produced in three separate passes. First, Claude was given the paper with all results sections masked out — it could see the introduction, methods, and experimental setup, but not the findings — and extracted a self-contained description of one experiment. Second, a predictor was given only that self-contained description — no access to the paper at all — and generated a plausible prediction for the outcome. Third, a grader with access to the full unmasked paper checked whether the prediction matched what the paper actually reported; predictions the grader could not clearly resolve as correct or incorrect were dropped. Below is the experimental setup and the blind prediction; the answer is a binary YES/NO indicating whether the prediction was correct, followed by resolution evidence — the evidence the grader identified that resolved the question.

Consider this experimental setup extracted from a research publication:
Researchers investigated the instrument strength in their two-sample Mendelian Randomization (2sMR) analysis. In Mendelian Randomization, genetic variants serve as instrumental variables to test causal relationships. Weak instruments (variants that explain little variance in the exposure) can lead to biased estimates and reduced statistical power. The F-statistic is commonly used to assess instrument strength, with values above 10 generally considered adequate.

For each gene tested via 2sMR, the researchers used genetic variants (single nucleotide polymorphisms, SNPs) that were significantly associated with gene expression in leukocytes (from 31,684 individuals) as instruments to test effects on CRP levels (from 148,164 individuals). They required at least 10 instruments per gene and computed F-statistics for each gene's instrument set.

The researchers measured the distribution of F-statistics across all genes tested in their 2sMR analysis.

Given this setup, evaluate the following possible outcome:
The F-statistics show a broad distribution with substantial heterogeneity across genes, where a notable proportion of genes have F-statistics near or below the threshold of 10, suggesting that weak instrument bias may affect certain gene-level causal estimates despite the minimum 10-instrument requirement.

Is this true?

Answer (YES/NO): NO